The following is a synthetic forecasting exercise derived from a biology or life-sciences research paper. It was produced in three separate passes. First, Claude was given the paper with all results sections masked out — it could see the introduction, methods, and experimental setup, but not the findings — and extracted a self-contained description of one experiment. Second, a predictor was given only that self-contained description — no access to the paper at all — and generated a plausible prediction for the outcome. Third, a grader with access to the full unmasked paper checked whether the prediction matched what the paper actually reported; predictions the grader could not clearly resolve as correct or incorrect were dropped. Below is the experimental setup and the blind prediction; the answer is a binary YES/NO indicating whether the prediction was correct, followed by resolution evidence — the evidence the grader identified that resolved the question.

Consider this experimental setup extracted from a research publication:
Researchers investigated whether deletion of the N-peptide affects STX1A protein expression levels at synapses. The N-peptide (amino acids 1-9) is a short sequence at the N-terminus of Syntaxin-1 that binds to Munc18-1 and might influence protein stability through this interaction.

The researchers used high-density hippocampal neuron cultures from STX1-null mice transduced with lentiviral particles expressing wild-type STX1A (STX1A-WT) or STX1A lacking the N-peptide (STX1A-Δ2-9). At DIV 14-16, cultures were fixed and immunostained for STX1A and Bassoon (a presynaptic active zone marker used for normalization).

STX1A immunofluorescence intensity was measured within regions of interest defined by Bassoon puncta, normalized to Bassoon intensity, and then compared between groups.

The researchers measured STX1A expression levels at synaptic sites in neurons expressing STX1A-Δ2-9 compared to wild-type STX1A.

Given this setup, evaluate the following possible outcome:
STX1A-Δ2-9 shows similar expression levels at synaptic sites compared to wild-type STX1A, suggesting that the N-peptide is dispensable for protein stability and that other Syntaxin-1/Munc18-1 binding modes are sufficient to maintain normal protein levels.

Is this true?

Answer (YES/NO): YES